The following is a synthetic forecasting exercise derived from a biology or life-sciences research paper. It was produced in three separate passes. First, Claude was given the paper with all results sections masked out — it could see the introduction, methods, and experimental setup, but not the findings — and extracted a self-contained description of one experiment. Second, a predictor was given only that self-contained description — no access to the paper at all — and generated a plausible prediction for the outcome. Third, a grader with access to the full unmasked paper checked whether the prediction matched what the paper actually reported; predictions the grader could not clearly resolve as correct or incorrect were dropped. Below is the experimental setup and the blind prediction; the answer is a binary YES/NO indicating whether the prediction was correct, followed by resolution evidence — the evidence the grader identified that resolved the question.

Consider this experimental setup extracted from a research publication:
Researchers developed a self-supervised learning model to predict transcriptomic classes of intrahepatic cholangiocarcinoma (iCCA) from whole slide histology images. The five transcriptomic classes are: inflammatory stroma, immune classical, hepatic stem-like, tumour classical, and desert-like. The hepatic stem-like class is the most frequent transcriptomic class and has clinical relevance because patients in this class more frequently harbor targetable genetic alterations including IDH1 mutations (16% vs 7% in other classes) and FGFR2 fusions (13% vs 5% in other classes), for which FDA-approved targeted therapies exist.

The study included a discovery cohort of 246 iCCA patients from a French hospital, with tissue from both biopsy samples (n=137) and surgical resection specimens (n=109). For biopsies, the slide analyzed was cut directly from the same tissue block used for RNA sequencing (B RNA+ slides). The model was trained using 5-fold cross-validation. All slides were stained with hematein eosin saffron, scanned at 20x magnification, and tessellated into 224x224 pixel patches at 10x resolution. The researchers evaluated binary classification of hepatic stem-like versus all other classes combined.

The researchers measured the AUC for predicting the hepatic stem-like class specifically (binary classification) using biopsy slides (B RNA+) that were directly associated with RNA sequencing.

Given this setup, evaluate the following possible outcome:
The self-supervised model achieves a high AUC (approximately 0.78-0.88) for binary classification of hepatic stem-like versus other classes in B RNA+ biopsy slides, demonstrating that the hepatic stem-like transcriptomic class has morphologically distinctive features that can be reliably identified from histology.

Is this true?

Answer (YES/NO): YES